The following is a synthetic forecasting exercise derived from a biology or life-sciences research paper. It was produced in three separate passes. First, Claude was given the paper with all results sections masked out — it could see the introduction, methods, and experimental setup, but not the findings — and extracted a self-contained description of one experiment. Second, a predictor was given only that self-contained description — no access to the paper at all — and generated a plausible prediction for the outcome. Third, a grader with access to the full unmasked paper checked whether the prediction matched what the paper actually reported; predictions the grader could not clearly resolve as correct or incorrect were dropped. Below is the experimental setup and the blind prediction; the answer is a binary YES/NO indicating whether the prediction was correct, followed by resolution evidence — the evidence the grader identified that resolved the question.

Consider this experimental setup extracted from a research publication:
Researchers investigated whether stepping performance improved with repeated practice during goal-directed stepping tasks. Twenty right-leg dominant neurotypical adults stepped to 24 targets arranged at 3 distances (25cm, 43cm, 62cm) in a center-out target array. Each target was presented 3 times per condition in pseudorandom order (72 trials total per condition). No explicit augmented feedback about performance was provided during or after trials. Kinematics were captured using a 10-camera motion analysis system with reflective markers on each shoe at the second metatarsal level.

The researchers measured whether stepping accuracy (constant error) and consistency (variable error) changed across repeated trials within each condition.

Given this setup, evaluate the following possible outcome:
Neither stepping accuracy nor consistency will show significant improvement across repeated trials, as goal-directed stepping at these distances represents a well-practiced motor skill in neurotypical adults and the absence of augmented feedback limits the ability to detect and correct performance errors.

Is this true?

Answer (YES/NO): NO